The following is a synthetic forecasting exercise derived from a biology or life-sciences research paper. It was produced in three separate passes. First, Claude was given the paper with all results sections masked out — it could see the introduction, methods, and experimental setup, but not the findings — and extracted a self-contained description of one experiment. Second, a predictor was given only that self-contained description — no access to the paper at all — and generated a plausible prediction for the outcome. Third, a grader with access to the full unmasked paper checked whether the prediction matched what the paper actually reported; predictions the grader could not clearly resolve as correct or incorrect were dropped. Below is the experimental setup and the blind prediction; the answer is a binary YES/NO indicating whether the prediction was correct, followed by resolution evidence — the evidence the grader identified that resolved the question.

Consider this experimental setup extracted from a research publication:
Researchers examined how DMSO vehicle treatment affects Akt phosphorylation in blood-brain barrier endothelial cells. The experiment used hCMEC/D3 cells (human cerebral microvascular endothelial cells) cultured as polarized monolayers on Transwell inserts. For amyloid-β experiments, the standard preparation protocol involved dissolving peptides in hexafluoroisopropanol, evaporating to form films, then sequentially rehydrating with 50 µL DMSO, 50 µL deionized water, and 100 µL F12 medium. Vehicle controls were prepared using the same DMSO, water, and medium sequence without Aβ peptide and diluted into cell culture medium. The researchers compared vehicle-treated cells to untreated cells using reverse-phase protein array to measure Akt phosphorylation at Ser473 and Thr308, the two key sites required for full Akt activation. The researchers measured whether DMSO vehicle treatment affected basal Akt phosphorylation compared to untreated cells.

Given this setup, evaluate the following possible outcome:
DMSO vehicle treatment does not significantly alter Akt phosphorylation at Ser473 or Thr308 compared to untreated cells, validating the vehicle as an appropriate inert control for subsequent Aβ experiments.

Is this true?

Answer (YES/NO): NO